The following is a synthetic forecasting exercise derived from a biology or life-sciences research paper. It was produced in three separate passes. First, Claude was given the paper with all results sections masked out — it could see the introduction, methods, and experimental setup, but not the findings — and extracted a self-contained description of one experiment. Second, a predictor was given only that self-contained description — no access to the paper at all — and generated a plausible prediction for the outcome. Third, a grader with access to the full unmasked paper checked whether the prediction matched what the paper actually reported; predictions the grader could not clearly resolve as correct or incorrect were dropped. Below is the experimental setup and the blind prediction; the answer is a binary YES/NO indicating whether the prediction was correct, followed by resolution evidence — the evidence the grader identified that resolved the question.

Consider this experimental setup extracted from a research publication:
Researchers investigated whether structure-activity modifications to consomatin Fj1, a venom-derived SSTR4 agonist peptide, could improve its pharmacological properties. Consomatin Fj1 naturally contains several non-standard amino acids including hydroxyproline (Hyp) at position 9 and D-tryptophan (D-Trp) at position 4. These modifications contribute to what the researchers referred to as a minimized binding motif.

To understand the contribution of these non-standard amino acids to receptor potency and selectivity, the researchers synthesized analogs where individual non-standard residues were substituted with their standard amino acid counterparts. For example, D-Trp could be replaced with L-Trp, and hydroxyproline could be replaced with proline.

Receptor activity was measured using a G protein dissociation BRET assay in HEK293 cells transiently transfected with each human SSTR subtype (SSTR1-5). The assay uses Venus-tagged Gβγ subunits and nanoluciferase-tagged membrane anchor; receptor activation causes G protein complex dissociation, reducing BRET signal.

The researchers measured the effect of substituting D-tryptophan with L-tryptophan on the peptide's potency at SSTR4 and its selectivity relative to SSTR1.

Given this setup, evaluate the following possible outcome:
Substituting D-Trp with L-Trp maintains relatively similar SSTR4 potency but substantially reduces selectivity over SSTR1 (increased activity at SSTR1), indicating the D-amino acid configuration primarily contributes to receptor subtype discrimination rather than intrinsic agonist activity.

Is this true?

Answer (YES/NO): YES